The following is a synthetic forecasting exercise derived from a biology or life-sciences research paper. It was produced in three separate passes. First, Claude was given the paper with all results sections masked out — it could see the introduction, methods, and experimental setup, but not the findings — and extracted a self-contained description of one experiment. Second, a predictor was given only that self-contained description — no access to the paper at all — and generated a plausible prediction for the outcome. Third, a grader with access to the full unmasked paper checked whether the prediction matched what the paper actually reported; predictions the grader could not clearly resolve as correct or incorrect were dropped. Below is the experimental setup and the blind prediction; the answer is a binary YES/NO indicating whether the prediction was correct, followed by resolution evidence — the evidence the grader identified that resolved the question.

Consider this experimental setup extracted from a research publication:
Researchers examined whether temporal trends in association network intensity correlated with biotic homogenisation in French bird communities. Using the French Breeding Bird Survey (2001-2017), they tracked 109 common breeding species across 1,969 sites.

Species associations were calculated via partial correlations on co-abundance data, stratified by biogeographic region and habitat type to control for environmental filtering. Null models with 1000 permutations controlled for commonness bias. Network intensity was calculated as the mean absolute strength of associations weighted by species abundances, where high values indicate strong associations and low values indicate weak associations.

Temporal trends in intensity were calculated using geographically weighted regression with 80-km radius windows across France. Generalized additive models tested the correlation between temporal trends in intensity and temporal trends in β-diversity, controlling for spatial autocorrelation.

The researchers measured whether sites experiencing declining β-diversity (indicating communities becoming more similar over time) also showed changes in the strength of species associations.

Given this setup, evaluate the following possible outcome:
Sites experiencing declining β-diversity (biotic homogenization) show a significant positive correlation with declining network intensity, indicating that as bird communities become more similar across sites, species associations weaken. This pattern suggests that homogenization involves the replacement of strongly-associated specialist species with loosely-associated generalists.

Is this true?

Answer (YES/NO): NO